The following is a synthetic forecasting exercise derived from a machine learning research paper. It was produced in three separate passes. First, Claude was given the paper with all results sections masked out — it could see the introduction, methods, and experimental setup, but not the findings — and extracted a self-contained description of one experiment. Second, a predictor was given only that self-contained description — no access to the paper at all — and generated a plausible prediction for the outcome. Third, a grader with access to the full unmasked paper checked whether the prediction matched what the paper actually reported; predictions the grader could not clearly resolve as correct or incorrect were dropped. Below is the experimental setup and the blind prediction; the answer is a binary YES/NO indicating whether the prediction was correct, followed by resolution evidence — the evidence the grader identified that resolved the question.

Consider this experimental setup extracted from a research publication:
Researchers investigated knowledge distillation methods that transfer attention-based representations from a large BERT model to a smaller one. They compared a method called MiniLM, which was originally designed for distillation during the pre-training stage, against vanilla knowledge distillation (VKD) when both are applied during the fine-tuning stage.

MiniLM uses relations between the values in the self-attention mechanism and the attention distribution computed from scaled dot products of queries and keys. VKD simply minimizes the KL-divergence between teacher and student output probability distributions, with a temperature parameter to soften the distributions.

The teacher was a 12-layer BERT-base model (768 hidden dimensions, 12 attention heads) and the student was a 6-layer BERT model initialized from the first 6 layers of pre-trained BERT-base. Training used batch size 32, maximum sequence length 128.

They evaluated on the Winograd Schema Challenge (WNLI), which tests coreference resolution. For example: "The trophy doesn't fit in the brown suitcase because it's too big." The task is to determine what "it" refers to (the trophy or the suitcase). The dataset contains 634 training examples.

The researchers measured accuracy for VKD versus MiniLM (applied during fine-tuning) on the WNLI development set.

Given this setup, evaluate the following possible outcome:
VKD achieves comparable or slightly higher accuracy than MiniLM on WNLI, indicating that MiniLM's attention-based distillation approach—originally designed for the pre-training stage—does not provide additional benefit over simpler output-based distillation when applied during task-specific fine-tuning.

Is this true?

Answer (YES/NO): NO